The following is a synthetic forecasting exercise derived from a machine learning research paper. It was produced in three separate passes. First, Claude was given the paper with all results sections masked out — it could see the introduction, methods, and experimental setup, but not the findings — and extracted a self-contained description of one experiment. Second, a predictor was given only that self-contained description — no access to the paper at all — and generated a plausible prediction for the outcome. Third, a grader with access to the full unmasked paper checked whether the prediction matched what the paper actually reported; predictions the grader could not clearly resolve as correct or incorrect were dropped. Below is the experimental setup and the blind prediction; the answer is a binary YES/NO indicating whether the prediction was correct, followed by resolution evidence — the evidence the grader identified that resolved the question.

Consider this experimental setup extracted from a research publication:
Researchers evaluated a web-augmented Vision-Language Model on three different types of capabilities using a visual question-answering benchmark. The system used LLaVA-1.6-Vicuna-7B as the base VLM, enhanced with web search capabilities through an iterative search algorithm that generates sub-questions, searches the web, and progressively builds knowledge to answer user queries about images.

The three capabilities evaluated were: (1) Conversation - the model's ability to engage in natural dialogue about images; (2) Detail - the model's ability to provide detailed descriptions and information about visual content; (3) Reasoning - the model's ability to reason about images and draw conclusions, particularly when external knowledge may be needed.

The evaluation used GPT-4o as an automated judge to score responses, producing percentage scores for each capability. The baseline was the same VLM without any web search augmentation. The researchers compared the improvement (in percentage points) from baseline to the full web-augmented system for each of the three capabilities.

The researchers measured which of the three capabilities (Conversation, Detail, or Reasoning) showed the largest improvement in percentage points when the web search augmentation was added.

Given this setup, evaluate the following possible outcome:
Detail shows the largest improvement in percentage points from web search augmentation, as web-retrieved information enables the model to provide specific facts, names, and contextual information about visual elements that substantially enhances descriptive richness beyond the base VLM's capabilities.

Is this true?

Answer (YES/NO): NO